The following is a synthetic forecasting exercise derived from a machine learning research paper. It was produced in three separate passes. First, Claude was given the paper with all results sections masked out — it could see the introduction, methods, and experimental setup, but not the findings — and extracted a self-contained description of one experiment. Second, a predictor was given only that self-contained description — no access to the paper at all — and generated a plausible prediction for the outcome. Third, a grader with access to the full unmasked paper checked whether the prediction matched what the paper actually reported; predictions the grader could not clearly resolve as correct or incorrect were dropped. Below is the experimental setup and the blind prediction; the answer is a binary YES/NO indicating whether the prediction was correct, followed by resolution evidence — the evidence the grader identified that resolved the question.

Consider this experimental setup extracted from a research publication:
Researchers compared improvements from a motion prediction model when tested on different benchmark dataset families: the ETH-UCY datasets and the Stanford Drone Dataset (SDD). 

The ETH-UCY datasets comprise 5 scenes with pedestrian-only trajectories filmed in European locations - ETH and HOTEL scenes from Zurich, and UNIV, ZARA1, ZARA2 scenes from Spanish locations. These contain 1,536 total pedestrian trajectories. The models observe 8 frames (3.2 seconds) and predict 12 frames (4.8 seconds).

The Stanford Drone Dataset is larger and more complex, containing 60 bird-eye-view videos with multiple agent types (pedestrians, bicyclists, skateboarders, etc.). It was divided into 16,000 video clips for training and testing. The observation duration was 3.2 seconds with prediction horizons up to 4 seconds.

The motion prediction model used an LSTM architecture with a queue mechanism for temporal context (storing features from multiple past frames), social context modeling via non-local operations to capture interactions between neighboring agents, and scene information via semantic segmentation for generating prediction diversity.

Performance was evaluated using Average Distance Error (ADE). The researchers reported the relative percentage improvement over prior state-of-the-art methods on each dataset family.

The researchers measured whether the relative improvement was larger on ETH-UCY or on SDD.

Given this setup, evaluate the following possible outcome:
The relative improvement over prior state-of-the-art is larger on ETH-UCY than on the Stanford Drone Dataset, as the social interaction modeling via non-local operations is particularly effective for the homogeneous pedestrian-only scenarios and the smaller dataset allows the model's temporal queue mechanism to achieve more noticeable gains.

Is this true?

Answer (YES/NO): YES